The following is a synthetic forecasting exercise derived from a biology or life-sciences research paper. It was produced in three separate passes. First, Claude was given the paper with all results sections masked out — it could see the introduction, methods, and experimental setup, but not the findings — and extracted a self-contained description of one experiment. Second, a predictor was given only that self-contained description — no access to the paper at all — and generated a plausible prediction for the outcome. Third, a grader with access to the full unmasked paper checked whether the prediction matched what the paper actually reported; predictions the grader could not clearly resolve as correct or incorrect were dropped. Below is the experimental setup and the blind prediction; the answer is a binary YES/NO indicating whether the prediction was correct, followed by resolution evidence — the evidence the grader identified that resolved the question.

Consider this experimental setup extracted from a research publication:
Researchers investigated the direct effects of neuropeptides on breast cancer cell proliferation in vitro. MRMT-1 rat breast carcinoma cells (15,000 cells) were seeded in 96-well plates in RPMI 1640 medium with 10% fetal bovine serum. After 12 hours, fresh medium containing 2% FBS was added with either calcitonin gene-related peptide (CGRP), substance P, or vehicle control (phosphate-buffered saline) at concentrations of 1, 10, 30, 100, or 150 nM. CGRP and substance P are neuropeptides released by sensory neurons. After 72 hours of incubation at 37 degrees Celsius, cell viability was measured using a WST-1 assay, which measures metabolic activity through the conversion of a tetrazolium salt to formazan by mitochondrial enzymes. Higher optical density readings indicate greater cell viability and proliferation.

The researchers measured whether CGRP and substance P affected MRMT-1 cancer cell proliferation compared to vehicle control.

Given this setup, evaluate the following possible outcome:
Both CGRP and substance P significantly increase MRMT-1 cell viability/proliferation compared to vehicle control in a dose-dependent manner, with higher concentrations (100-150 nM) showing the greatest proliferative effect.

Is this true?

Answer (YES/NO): NO